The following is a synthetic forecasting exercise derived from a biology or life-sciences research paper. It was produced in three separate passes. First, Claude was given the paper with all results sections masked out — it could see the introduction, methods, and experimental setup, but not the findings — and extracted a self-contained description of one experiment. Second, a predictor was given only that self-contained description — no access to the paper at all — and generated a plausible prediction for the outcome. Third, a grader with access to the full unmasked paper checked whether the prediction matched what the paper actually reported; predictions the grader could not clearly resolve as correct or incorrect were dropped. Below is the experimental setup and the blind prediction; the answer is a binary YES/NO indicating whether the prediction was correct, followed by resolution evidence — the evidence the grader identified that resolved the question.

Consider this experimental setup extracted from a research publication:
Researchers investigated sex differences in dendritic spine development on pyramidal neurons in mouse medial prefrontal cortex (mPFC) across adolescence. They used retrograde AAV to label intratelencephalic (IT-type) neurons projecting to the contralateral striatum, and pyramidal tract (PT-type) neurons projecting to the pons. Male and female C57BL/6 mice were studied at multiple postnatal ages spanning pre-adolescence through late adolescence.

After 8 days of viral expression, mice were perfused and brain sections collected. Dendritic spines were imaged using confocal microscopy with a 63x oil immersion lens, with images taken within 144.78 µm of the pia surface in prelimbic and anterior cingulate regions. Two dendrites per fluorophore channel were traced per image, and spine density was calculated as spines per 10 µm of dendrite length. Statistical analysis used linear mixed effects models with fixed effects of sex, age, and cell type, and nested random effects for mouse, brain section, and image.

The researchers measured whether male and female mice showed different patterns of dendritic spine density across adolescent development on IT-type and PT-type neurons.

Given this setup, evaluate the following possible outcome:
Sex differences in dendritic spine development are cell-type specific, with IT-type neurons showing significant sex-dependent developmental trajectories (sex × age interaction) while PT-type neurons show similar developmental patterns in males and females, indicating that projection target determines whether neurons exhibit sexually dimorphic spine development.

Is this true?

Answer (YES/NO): NO